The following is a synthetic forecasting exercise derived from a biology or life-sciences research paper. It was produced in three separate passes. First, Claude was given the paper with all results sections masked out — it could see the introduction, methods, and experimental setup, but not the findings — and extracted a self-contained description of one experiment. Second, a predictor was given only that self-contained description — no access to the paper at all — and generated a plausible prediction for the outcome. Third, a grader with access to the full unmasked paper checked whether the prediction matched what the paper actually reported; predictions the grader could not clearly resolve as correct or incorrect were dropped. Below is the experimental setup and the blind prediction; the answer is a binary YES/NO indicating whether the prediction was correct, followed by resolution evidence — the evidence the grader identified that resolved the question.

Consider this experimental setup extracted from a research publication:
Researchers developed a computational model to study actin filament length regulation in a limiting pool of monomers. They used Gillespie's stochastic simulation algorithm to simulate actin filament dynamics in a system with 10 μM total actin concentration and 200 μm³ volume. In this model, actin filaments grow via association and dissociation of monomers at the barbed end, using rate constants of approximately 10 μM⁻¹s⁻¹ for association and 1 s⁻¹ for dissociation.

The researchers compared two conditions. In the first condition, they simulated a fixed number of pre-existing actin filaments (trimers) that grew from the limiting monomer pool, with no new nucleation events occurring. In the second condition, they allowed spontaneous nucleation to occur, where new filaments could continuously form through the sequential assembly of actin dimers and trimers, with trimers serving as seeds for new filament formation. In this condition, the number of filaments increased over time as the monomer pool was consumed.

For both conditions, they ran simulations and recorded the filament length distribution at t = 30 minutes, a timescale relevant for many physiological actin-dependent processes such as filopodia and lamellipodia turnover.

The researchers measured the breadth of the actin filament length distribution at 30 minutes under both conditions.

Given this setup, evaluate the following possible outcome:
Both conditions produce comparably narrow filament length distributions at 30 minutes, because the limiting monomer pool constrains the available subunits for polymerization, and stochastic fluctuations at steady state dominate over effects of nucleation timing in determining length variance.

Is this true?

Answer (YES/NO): NO